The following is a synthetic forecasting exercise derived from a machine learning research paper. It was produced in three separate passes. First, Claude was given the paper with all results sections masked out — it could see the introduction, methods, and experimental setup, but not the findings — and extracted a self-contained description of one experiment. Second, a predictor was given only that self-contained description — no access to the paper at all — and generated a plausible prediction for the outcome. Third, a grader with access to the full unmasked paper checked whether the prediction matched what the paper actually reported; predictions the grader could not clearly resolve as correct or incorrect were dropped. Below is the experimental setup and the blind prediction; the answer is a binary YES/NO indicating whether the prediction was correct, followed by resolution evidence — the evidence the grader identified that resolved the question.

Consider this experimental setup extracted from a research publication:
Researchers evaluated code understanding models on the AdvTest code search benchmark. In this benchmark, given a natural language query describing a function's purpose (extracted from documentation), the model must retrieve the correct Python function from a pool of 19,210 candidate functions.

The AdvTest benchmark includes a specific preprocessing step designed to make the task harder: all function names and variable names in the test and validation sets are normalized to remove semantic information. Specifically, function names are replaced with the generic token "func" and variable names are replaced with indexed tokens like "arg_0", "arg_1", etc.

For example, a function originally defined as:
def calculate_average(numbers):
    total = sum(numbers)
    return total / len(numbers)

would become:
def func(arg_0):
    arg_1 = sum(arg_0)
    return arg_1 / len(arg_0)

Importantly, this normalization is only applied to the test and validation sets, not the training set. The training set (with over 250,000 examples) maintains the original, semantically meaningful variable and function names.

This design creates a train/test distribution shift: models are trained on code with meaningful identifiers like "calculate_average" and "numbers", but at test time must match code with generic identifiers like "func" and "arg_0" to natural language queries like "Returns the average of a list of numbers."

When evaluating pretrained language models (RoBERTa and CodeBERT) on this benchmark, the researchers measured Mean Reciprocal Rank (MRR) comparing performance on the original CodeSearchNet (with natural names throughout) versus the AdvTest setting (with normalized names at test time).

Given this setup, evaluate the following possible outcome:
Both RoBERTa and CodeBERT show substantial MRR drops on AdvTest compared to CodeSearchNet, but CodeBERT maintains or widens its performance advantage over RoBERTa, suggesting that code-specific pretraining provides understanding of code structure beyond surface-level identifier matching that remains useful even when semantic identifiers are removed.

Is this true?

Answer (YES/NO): YES